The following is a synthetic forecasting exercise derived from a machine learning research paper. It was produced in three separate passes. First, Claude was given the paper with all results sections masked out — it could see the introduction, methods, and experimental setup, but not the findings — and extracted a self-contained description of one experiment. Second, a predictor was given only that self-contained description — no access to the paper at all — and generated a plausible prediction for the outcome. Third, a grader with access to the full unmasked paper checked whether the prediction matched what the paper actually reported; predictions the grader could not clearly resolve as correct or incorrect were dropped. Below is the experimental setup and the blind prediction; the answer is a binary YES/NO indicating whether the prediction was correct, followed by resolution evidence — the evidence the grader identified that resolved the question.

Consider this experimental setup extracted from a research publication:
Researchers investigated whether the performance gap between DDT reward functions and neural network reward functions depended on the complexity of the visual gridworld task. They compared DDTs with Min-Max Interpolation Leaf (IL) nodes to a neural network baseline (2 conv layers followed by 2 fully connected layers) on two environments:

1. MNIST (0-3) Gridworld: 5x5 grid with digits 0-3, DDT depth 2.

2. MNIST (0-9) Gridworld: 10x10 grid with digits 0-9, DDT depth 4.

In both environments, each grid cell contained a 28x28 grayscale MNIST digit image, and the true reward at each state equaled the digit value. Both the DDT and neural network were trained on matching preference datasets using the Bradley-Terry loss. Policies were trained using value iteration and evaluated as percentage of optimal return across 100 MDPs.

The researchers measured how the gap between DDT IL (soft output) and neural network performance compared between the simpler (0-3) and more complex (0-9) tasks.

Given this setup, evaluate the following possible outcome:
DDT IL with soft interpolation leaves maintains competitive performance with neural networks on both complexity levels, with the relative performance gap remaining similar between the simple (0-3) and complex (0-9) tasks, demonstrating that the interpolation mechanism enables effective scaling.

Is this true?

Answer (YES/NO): NO